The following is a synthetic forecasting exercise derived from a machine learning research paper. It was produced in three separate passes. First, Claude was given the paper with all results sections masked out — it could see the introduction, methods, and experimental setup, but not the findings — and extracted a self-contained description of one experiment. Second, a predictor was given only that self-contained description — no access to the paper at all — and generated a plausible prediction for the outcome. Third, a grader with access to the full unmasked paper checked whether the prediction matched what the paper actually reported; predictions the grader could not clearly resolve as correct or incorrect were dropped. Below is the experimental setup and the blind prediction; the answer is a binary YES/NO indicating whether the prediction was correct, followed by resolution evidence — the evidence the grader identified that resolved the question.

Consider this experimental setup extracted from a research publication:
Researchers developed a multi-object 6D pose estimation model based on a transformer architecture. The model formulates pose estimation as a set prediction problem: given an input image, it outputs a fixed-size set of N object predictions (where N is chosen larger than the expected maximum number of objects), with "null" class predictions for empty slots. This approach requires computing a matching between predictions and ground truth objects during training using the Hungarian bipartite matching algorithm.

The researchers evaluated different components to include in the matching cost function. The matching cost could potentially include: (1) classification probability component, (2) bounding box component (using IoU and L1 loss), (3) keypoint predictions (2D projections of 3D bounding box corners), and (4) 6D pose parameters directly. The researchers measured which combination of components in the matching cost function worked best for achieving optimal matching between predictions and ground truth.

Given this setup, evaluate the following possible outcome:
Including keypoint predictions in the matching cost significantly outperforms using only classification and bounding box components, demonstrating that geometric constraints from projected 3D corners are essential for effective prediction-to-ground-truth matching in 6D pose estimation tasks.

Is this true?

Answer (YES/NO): NO